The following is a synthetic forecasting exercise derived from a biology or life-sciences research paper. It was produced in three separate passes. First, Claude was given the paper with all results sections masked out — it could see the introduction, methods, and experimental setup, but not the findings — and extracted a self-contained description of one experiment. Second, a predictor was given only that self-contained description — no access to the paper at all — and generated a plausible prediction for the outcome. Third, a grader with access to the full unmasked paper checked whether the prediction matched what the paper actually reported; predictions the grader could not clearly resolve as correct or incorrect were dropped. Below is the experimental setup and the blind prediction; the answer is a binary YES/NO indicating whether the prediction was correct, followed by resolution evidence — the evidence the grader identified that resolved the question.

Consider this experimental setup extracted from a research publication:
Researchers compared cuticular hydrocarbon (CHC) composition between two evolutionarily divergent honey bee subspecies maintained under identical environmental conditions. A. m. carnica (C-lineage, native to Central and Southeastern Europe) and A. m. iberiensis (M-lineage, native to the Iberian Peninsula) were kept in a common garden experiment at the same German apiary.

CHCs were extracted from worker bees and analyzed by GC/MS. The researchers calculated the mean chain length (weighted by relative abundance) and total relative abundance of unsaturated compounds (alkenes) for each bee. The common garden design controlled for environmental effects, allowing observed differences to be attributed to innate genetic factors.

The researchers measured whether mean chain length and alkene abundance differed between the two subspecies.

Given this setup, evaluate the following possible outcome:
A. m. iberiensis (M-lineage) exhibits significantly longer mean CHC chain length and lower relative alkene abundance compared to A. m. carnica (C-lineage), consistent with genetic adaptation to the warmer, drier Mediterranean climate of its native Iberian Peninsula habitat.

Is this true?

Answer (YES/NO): NO